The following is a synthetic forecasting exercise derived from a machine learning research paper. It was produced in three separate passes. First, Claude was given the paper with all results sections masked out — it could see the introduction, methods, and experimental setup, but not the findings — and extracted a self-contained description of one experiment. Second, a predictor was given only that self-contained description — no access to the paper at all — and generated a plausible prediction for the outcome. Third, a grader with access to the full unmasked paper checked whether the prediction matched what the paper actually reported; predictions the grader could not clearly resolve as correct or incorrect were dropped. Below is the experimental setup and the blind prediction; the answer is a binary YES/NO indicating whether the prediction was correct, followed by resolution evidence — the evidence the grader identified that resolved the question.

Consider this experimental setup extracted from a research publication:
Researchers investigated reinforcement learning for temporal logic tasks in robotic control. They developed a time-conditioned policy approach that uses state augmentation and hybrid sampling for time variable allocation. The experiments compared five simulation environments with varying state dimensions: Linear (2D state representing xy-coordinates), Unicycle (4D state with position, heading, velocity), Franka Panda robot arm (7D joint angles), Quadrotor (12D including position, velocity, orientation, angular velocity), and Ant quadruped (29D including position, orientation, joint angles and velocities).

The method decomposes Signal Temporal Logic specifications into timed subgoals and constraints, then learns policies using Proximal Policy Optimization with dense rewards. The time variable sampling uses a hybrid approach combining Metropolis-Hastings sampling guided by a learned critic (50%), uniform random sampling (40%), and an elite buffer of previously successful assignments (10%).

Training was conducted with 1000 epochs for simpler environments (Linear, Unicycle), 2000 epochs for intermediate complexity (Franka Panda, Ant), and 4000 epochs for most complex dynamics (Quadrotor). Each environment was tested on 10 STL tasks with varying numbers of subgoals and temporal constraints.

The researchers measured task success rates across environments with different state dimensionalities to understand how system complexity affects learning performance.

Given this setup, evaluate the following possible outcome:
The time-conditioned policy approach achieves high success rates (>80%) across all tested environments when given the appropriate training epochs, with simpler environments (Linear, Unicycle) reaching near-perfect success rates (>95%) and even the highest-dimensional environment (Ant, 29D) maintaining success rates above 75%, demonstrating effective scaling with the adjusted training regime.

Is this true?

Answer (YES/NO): NO